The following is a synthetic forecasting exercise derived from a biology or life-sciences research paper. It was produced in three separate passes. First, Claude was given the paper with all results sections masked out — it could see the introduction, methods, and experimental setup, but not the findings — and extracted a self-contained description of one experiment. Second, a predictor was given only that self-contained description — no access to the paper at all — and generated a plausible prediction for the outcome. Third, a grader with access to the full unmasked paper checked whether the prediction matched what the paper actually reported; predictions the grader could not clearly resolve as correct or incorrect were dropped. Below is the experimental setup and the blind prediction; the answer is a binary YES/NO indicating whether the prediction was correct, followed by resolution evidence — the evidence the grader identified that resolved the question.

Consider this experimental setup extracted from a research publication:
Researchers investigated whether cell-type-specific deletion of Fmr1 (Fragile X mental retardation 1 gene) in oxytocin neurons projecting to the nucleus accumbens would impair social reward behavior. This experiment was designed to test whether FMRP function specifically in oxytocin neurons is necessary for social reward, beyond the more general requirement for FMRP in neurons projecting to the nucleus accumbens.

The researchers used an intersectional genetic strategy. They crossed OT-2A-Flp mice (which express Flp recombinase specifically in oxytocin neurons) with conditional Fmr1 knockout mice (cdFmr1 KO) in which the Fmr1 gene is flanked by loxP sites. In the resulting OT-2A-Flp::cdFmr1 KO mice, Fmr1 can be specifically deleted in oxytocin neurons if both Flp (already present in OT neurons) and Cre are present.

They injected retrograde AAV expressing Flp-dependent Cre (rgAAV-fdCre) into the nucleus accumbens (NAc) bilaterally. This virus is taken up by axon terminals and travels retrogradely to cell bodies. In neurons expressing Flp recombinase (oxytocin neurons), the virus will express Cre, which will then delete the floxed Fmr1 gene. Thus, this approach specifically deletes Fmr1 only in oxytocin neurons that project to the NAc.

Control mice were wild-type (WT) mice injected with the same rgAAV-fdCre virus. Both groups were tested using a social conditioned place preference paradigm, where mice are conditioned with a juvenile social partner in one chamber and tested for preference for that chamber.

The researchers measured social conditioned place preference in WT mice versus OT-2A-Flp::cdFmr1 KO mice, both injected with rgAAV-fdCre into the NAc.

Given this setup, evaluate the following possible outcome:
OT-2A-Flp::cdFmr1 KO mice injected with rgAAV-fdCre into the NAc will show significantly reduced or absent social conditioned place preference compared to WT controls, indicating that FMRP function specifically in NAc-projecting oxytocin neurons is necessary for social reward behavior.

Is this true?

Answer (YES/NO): YES